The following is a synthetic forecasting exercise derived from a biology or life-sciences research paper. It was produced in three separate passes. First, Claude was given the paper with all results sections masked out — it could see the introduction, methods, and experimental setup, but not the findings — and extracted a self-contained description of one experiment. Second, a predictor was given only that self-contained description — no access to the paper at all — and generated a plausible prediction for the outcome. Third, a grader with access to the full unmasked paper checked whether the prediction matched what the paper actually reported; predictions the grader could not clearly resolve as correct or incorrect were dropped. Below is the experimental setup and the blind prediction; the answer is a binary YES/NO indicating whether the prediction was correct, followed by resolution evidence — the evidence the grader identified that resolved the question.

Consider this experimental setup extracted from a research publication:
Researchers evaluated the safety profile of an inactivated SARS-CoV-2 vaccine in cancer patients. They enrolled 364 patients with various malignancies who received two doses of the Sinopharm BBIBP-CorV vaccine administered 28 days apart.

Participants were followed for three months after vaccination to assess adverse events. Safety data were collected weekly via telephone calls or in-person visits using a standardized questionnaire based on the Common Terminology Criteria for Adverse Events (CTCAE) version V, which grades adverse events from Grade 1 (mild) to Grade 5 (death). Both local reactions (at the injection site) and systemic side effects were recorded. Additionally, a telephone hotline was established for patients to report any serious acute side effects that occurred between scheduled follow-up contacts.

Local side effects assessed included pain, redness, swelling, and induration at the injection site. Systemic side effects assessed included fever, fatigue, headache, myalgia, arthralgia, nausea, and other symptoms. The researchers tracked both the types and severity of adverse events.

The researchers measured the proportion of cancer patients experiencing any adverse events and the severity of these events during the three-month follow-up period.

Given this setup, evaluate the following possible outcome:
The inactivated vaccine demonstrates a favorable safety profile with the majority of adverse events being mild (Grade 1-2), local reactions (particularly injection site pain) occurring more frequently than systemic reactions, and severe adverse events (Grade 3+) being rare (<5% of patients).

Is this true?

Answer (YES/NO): NO